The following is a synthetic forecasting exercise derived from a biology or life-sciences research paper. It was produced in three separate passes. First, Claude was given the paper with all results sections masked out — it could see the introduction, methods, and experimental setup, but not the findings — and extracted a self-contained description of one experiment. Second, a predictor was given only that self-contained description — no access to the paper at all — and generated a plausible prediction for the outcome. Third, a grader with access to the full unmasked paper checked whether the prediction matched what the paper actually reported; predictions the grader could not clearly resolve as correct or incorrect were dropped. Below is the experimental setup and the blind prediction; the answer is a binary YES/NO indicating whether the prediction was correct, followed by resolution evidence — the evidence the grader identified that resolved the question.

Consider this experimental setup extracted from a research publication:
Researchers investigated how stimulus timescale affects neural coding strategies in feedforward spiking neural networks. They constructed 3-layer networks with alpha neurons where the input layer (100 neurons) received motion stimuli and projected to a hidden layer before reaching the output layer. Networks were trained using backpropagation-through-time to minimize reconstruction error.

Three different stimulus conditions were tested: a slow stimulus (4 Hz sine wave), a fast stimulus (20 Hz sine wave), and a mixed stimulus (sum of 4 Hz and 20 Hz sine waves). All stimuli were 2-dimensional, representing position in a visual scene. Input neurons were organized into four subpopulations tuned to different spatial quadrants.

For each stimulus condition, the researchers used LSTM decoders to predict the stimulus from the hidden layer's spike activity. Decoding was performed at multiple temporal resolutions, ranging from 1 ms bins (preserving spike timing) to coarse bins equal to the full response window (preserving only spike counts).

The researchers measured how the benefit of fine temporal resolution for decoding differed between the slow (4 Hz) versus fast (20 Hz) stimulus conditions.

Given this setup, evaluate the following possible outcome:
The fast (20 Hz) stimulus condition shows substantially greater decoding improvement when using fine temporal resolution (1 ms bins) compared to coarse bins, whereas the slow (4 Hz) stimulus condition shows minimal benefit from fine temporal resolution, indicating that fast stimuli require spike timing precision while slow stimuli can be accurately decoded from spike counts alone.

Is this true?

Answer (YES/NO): YES